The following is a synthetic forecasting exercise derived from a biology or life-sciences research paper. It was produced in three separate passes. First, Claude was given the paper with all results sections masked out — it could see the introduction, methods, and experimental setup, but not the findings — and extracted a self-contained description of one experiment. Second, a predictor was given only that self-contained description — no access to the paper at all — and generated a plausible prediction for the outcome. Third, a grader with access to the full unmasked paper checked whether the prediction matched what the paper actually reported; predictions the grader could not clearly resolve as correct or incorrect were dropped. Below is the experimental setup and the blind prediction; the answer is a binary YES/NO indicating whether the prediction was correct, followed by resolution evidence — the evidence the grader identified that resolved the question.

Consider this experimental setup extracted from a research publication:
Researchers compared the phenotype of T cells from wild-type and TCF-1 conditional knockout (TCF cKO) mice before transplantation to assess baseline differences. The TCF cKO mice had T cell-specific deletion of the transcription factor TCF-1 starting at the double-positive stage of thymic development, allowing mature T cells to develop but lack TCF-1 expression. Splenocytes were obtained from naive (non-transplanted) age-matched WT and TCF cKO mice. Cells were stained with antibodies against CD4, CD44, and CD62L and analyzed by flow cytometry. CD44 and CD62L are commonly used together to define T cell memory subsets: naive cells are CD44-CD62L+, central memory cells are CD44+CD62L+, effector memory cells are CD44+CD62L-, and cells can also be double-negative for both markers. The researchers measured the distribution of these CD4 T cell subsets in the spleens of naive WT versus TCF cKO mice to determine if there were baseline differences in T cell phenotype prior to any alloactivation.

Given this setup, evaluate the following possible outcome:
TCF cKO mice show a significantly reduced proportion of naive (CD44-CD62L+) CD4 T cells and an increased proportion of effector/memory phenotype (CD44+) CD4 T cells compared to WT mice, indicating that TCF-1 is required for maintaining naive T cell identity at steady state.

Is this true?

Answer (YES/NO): NO